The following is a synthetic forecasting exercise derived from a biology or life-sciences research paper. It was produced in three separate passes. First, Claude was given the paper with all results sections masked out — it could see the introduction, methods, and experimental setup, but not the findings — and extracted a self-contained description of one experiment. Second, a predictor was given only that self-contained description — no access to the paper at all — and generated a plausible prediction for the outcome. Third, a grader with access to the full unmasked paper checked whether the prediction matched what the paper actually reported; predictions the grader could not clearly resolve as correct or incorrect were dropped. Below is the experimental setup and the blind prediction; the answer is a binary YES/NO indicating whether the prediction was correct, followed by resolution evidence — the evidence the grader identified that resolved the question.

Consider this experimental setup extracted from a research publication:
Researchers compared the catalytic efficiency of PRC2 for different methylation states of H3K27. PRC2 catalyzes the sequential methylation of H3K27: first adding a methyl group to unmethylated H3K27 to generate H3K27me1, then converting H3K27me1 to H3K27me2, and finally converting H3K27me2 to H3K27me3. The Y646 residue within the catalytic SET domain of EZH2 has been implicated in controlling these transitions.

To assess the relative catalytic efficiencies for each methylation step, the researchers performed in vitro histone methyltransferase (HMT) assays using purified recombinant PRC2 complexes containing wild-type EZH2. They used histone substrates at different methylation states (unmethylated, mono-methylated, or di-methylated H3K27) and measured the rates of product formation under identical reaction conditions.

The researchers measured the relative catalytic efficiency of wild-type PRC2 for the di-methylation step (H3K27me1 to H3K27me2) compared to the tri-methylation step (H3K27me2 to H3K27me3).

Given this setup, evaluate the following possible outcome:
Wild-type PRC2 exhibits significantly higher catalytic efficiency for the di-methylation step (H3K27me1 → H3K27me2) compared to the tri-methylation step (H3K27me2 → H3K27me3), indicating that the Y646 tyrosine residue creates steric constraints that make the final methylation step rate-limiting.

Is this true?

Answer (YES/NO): YES